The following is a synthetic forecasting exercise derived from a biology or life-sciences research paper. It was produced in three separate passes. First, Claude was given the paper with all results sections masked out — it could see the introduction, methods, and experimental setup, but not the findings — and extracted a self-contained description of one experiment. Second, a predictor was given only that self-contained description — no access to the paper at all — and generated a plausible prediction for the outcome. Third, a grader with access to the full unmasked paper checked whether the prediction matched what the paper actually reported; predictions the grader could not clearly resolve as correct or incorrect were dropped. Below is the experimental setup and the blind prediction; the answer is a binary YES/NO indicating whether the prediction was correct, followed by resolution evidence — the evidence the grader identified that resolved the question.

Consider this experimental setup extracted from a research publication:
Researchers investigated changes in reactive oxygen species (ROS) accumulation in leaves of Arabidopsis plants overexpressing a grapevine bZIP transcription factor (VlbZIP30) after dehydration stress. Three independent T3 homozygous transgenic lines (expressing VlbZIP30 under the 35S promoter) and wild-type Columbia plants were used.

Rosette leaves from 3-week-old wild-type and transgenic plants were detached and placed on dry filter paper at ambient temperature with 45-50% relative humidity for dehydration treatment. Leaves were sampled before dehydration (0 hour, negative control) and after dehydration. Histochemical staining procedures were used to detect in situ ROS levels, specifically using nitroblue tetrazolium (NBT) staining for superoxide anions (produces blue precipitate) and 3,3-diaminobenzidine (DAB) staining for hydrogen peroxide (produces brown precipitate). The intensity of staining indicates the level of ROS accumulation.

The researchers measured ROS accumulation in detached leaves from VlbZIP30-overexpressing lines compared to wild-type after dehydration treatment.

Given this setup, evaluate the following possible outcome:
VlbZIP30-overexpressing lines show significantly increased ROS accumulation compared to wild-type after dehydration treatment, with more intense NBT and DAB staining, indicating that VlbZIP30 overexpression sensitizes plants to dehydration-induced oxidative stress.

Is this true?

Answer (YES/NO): NO